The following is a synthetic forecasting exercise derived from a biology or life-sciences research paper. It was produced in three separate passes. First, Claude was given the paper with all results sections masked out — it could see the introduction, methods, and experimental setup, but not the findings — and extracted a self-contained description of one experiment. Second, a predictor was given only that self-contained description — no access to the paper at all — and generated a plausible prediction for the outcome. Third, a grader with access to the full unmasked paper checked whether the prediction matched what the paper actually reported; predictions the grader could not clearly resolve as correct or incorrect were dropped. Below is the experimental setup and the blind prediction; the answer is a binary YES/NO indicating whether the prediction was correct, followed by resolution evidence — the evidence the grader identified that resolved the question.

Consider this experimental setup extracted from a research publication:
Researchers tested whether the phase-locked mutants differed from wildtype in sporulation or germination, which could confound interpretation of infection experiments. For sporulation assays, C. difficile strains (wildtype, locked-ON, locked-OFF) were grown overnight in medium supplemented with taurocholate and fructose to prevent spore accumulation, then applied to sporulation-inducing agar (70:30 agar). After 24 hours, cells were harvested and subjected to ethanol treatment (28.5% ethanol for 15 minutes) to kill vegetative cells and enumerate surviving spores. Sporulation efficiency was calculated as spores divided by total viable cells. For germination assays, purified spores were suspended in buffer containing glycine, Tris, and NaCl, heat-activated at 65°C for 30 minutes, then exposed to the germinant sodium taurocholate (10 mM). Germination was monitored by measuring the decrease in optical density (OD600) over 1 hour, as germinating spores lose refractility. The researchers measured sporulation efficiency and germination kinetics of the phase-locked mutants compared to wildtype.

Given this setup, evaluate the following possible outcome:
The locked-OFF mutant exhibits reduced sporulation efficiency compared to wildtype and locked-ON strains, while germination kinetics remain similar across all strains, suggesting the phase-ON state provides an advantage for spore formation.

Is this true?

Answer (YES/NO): NO